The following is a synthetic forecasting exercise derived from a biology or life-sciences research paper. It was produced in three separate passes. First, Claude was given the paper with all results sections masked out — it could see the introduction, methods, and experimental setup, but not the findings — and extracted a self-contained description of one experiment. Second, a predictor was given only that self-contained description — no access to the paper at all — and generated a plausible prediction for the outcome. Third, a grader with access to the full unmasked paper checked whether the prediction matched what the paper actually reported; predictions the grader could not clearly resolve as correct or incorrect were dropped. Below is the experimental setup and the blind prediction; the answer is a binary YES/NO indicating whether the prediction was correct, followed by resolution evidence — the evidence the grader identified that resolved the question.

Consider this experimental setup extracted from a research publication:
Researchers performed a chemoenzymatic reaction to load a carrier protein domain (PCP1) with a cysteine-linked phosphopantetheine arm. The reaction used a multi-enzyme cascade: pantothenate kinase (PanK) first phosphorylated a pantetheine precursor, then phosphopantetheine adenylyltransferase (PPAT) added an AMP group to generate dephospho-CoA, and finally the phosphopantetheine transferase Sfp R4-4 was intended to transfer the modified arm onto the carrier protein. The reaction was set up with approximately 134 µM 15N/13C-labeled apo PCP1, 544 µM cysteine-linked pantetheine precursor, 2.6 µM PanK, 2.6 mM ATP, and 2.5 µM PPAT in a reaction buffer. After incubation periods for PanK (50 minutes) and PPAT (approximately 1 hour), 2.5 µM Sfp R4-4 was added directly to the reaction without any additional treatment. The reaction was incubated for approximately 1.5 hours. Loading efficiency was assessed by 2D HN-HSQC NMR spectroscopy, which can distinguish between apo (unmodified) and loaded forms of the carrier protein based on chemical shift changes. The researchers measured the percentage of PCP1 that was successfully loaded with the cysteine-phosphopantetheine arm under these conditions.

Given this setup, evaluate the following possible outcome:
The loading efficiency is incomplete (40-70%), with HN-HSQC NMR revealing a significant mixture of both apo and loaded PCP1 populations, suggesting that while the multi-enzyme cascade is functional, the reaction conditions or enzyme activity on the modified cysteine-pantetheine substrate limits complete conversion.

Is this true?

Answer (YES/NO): NO